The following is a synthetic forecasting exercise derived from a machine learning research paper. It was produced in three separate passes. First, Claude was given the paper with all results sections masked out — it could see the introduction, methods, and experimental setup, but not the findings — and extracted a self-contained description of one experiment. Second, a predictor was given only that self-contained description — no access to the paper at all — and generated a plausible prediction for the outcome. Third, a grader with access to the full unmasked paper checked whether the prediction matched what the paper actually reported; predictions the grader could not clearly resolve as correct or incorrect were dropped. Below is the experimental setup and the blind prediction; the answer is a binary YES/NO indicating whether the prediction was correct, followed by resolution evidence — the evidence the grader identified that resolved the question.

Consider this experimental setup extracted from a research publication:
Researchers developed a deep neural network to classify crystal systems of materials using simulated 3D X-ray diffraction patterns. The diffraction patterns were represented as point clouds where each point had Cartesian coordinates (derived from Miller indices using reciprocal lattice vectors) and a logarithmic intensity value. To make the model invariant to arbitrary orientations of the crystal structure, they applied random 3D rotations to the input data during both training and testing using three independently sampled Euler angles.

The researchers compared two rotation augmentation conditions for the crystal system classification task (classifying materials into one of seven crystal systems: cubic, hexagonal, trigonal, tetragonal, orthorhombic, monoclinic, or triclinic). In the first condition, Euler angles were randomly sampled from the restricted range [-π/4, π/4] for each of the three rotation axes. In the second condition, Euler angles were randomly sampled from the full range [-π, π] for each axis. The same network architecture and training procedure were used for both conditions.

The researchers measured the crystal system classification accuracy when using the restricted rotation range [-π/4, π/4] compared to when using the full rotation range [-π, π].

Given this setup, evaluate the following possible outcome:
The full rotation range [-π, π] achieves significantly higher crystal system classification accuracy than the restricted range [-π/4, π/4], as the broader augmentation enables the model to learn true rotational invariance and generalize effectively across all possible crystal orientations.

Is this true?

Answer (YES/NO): NO